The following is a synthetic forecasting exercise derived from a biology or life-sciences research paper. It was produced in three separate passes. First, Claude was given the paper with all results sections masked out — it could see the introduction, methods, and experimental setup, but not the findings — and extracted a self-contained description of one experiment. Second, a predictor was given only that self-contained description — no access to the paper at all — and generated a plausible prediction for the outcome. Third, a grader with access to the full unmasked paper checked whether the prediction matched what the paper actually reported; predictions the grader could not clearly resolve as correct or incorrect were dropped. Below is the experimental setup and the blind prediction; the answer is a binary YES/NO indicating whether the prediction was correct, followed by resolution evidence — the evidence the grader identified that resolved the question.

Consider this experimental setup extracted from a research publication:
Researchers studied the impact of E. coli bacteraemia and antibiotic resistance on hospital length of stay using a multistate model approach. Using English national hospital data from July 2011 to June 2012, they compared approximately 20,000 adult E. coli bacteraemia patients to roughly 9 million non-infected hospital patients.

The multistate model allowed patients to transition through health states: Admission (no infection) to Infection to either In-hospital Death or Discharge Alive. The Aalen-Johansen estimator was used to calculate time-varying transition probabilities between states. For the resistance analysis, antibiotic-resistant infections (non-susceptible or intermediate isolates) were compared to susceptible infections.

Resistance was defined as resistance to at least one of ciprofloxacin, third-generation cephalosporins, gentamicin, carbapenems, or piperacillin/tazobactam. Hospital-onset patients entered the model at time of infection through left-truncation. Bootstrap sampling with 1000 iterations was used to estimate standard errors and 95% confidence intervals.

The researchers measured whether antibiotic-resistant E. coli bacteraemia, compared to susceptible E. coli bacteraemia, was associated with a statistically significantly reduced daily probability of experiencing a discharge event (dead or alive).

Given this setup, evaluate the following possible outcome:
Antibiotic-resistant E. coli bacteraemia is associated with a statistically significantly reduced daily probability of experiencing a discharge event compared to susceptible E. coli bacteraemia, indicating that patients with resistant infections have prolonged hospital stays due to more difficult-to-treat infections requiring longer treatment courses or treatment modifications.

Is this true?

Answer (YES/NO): YES